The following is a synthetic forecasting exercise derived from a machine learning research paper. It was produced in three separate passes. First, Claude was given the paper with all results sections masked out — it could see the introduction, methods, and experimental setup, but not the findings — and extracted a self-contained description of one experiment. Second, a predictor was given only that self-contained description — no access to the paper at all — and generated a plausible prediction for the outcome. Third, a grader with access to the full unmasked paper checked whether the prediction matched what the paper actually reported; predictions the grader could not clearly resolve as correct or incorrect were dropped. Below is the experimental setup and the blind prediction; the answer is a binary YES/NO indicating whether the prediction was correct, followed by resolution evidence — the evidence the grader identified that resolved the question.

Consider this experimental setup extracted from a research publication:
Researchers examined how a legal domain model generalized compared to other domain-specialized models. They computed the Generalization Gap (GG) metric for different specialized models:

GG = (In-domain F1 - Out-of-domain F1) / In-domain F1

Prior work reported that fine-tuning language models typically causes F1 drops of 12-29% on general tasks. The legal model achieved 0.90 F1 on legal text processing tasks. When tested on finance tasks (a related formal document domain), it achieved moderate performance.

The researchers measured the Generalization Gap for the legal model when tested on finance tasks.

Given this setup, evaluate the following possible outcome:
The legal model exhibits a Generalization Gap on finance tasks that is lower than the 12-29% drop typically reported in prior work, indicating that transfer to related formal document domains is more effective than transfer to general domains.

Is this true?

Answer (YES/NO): NO